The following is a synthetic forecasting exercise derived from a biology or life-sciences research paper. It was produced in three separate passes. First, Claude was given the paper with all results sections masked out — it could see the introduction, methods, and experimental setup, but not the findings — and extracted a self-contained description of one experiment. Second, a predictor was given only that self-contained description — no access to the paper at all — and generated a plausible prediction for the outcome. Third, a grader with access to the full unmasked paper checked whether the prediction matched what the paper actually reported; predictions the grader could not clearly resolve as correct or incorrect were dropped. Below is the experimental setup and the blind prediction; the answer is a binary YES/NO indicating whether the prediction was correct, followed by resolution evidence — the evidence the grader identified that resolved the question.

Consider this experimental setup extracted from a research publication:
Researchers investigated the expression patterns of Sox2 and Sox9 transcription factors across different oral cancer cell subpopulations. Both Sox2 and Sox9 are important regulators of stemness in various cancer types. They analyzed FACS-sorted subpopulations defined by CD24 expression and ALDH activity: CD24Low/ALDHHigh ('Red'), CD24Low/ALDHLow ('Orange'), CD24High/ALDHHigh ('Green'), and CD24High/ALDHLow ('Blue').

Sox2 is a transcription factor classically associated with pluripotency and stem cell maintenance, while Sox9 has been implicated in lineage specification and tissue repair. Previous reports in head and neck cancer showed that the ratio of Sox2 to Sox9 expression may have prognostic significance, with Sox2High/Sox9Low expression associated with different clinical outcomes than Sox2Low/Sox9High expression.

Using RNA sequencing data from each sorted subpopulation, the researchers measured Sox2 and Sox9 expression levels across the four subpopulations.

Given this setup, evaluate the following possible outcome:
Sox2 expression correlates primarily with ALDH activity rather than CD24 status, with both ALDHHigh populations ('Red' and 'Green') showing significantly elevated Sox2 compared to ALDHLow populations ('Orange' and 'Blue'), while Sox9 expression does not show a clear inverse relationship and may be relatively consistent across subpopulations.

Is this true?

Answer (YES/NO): NO